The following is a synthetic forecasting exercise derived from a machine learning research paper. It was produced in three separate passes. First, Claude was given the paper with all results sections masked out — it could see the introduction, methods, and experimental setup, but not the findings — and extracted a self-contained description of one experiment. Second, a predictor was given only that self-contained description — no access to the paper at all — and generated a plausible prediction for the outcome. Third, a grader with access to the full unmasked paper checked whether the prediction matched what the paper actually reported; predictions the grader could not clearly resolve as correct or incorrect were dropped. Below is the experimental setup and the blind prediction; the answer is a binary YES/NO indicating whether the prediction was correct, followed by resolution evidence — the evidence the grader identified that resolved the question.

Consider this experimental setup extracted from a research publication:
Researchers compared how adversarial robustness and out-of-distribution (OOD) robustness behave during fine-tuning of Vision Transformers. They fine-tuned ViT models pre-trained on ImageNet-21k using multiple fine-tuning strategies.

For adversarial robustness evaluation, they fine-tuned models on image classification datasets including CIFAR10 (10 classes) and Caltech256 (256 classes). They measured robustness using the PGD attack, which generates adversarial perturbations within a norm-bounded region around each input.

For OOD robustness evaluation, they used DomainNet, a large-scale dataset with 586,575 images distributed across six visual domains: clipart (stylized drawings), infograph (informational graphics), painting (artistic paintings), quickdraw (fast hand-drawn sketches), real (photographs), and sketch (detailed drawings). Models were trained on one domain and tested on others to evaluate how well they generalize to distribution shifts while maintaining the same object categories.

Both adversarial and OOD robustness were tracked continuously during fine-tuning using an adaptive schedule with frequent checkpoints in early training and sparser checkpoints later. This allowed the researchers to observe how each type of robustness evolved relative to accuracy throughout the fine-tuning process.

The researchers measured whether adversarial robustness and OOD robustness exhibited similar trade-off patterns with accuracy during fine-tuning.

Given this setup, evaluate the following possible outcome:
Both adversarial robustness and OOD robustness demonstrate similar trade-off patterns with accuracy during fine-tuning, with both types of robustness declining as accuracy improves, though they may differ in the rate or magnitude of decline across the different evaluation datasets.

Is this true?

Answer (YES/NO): NO